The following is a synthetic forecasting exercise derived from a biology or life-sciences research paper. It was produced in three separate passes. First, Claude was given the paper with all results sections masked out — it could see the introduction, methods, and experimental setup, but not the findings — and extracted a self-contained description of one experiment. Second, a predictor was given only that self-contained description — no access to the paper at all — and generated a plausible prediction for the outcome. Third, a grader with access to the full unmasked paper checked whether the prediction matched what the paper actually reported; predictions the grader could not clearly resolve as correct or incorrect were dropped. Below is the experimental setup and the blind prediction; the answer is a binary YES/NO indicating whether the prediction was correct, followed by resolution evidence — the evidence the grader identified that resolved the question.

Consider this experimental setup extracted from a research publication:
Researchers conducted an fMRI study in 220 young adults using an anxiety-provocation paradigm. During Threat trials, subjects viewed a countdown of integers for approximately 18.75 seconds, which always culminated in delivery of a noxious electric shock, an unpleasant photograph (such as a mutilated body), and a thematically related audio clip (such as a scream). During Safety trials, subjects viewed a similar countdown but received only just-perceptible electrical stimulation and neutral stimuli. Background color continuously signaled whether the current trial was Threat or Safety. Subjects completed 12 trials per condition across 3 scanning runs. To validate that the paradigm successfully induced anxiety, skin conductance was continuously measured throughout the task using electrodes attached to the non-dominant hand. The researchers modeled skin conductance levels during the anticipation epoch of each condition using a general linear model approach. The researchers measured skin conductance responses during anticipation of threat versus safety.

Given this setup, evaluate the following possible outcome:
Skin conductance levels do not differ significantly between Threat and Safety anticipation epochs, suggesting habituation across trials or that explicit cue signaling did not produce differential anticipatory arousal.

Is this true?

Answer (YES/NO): NO